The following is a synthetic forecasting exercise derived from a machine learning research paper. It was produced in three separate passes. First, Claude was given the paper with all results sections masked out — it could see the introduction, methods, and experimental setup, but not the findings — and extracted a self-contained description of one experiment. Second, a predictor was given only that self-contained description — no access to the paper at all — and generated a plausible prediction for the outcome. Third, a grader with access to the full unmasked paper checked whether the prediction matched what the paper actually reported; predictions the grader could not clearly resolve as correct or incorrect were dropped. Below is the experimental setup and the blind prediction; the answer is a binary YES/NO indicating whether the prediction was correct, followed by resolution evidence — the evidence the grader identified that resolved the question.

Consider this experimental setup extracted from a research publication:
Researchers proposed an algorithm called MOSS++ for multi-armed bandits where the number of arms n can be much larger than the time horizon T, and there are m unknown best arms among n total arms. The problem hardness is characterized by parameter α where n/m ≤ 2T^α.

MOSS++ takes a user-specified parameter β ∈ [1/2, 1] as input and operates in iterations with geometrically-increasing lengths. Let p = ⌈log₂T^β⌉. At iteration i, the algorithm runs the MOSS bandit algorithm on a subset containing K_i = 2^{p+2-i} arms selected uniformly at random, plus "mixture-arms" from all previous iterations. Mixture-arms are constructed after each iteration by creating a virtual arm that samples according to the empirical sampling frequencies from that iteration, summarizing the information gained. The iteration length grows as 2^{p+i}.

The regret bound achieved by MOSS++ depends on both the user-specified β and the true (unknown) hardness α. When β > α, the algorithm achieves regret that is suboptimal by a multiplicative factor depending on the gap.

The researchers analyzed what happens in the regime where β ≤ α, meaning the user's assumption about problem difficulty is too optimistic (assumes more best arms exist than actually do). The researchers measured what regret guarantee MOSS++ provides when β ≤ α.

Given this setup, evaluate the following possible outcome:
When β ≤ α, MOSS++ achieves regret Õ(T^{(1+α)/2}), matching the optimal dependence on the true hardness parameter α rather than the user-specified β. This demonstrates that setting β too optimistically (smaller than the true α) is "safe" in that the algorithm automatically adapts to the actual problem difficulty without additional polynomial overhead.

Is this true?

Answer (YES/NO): NO